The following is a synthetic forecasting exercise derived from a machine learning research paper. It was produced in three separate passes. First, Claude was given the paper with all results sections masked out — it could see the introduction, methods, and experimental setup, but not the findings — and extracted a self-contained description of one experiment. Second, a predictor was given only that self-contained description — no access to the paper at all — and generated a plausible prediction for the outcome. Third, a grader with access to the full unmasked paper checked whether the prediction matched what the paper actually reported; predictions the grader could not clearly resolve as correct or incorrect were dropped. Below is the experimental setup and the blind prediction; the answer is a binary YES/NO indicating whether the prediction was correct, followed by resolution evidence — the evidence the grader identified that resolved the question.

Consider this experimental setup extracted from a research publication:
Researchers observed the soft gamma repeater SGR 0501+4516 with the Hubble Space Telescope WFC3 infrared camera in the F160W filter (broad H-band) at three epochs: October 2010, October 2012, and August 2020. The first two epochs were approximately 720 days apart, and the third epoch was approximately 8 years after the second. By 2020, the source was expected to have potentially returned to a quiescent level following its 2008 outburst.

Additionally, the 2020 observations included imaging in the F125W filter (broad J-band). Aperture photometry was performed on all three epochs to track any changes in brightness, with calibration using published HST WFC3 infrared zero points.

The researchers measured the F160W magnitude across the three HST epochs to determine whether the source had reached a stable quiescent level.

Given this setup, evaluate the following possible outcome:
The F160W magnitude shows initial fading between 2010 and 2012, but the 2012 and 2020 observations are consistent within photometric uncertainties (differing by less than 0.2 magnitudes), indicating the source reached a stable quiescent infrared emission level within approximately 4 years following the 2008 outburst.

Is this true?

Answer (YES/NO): YES